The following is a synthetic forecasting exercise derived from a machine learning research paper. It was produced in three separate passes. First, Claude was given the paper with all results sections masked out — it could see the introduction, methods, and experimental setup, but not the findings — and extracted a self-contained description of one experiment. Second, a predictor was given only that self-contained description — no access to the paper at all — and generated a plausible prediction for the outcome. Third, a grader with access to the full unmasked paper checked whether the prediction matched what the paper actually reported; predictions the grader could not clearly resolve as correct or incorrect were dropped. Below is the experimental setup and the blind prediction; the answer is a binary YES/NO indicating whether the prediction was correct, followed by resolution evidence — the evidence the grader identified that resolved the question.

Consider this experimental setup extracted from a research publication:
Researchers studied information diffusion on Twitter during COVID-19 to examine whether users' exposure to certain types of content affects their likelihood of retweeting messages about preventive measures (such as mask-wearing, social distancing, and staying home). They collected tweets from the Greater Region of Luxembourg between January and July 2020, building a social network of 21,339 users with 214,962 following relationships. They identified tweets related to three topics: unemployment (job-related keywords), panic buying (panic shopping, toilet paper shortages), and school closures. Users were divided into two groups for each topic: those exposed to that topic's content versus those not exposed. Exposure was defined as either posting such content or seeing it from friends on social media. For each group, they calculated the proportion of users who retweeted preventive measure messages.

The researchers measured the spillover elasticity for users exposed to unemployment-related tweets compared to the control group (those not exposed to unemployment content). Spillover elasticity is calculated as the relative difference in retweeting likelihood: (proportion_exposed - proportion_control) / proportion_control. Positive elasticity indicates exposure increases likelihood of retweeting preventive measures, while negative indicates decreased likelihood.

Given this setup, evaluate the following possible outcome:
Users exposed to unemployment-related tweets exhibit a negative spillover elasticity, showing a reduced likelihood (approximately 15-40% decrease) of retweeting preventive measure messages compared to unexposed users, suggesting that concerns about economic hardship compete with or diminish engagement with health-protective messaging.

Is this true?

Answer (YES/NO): NO